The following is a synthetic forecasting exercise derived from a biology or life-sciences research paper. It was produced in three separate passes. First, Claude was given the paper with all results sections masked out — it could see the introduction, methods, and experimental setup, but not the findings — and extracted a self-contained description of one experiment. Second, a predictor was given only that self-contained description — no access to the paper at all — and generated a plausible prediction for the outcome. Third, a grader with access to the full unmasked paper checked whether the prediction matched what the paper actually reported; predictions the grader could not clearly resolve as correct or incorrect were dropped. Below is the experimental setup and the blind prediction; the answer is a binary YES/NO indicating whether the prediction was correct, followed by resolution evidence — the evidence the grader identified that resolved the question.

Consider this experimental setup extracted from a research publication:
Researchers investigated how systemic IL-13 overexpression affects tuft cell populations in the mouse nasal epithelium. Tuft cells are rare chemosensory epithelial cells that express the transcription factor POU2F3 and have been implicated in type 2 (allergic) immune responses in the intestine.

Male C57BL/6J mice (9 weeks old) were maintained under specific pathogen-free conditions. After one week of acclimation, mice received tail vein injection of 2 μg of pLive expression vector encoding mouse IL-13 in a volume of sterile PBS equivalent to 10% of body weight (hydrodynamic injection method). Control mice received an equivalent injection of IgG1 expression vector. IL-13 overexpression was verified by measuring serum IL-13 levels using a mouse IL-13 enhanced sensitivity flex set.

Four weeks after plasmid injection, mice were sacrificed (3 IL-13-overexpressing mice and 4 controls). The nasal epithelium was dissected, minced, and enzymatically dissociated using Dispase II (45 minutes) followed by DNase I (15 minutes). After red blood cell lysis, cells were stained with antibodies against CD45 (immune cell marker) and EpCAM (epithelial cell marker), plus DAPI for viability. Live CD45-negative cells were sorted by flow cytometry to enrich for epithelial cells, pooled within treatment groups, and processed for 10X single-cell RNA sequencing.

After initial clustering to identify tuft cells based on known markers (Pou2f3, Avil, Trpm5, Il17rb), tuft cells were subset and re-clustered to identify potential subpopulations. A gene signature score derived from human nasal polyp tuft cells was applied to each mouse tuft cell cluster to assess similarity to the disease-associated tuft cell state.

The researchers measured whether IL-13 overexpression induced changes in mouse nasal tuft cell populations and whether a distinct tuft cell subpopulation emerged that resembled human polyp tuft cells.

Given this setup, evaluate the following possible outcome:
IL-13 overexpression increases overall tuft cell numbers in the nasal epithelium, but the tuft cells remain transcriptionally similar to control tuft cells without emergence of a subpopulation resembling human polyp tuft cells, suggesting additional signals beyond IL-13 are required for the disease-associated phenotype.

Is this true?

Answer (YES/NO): NO